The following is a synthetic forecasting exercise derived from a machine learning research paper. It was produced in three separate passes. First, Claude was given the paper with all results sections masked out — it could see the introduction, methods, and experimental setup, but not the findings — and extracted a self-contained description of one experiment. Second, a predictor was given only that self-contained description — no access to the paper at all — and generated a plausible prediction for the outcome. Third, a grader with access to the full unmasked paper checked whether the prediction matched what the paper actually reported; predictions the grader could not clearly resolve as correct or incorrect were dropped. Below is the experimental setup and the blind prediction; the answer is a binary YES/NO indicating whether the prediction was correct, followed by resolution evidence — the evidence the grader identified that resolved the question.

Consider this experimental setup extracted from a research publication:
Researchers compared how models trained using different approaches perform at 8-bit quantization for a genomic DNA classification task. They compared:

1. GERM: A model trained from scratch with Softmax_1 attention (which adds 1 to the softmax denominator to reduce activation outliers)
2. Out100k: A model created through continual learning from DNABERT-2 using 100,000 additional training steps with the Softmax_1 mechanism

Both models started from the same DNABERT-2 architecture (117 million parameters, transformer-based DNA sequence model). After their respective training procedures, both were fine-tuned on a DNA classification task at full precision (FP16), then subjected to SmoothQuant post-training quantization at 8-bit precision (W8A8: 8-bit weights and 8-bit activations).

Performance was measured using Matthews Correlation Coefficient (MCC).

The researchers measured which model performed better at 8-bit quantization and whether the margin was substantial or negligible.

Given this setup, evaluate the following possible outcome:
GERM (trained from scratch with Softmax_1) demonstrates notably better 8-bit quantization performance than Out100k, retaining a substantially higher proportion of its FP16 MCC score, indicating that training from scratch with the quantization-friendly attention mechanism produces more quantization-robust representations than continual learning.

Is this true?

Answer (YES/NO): NO